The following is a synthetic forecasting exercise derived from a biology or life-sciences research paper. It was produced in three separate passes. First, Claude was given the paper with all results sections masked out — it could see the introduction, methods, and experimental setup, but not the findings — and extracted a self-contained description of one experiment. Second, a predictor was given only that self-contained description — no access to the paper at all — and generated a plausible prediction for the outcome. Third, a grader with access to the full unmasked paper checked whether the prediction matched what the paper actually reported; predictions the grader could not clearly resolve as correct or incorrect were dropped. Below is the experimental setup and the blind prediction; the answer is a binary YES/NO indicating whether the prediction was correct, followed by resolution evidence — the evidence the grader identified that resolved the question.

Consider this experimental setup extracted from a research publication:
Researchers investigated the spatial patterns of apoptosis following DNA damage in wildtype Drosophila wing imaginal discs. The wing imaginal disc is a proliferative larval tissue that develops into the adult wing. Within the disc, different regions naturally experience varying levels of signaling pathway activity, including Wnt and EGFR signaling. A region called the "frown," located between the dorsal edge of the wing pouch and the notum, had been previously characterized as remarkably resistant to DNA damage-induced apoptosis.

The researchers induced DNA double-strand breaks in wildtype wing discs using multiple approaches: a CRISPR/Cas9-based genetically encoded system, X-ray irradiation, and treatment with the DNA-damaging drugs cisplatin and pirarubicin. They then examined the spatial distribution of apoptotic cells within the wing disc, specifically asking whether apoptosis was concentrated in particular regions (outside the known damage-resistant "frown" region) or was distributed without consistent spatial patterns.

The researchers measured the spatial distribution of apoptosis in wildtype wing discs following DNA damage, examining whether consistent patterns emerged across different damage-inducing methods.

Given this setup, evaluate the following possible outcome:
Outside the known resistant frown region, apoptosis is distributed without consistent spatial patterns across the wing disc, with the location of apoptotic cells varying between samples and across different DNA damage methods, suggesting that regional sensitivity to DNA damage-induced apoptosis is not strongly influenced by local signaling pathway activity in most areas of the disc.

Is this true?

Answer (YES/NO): YES